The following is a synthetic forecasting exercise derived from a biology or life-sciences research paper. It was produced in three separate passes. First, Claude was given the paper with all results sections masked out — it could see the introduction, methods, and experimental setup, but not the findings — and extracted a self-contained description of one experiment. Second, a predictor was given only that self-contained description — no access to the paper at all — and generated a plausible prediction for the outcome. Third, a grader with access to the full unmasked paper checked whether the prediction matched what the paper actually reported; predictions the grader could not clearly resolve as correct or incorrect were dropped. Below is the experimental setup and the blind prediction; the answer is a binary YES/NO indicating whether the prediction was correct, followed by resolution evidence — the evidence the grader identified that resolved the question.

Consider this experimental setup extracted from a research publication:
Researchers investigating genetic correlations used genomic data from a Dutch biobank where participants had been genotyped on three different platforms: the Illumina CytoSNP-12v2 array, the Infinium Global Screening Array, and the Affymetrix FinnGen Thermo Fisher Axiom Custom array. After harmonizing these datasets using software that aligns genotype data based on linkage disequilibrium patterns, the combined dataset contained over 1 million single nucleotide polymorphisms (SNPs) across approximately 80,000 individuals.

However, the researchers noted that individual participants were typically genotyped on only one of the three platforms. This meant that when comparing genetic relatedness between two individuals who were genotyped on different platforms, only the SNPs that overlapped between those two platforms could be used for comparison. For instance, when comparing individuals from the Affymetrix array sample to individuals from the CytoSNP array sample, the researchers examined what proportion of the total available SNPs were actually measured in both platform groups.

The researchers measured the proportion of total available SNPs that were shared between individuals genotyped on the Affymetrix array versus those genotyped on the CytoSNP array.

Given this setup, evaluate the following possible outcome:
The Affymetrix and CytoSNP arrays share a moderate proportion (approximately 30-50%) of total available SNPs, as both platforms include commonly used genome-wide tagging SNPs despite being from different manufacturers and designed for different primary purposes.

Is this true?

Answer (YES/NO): NO